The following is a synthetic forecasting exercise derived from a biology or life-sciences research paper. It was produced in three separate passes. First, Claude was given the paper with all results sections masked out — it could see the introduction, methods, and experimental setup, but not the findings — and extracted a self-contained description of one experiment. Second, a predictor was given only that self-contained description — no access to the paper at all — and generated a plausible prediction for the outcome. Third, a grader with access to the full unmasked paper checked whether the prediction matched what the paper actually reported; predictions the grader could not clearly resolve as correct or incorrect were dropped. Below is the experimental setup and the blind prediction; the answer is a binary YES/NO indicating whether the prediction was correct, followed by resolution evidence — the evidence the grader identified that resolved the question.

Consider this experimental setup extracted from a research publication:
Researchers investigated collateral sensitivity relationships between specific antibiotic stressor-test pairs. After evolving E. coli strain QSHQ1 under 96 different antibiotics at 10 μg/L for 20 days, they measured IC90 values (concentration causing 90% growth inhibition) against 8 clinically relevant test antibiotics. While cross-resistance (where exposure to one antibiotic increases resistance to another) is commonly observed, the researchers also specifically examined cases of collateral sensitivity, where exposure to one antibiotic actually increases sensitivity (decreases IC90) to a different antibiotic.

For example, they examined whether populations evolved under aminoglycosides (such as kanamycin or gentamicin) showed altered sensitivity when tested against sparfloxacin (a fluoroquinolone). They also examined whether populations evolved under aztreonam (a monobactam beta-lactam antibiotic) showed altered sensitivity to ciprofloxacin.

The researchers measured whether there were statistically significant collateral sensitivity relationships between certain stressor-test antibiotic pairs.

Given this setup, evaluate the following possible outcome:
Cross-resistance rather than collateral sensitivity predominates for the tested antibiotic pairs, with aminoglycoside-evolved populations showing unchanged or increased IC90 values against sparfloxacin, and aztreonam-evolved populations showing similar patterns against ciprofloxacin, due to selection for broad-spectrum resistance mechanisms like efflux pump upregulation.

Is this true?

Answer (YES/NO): NO